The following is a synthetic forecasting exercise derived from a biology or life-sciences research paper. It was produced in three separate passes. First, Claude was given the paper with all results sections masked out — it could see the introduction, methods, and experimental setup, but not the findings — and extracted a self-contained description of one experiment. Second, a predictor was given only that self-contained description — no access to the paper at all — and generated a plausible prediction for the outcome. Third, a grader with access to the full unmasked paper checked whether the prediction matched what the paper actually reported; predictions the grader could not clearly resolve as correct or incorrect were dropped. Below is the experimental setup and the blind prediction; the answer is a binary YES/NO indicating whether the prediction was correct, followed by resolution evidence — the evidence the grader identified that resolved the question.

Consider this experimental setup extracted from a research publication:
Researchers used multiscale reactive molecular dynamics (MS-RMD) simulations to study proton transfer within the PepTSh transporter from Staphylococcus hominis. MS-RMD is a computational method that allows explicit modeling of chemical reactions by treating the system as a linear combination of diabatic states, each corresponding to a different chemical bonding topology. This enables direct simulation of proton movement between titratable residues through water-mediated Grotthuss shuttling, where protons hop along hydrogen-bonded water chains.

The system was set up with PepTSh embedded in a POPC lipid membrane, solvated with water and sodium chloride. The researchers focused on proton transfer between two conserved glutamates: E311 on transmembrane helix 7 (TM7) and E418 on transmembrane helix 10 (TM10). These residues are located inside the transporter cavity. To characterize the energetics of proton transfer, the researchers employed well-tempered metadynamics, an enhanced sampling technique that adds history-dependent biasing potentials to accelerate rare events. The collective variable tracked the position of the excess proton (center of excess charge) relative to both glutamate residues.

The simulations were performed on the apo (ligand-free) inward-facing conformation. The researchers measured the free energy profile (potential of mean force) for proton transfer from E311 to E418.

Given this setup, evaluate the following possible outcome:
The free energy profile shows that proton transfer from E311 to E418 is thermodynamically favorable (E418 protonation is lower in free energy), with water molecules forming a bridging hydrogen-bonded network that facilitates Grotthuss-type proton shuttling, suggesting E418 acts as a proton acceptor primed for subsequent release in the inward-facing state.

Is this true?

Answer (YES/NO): YES